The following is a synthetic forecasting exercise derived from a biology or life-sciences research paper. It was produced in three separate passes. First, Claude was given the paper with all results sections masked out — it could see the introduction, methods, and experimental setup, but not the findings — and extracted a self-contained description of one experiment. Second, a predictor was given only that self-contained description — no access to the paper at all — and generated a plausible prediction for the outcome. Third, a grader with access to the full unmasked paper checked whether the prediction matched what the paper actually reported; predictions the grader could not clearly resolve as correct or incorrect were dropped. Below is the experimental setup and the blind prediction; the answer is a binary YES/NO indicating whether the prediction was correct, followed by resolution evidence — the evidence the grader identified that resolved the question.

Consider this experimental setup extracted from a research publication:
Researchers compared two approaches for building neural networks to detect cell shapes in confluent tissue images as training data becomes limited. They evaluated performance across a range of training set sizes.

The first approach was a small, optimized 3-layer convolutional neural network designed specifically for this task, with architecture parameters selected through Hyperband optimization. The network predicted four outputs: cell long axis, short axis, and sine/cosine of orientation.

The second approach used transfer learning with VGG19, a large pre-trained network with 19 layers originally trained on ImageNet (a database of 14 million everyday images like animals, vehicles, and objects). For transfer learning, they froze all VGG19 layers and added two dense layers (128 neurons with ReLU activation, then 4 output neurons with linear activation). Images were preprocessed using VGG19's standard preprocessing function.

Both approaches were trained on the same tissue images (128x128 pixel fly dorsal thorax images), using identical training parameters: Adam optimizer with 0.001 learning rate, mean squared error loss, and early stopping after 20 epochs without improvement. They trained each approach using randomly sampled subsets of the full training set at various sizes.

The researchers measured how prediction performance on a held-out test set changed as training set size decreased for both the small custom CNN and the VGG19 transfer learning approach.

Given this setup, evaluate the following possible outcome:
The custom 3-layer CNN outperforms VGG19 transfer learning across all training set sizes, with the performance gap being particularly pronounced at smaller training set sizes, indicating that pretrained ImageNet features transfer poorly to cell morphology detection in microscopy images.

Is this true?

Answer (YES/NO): NO